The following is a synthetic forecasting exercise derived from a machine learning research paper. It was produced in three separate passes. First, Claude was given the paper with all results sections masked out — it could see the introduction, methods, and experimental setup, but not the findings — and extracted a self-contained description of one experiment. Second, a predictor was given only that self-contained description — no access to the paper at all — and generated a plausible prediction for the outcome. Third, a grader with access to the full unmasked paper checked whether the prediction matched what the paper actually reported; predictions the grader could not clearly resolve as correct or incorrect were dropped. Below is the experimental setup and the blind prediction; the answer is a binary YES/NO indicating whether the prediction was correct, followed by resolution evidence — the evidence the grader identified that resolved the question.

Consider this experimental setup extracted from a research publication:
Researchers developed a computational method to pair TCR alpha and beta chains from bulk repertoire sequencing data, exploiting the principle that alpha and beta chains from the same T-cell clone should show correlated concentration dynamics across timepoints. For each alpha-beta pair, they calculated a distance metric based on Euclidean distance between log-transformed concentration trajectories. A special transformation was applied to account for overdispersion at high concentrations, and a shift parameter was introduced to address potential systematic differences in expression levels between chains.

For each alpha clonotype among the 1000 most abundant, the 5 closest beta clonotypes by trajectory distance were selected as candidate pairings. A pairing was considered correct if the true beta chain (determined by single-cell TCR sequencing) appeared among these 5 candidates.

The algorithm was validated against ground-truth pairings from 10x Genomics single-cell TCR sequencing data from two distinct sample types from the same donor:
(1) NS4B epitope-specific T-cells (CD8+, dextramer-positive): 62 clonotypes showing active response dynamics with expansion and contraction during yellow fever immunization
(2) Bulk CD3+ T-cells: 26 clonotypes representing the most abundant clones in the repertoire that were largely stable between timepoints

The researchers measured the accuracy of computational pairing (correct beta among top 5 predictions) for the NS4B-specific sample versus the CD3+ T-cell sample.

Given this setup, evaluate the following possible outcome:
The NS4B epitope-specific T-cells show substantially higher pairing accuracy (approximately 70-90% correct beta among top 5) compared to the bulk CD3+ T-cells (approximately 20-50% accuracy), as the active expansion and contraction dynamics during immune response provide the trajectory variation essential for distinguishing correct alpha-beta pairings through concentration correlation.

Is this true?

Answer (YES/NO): NO